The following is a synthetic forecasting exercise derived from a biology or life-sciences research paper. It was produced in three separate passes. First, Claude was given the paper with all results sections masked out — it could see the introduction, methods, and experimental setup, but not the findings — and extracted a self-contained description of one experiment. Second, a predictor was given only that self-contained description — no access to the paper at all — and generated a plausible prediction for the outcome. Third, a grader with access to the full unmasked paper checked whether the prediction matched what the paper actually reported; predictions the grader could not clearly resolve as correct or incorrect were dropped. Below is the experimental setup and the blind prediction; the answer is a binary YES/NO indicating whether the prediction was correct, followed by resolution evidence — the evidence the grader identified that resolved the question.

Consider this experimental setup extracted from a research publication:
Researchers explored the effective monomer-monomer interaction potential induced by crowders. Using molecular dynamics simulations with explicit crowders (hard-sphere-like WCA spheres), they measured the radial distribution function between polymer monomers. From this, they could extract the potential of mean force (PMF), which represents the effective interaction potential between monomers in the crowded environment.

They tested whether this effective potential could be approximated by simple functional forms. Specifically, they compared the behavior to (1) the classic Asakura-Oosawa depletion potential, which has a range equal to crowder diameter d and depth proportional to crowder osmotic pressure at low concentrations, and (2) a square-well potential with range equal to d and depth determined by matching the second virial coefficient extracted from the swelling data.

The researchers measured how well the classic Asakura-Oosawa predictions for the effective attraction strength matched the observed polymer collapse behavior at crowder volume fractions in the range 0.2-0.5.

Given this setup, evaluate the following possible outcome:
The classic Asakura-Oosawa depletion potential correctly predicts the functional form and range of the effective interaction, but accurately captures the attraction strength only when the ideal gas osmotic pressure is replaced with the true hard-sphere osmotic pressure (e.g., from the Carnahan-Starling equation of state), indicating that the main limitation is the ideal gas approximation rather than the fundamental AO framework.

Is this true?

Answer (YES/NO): NO